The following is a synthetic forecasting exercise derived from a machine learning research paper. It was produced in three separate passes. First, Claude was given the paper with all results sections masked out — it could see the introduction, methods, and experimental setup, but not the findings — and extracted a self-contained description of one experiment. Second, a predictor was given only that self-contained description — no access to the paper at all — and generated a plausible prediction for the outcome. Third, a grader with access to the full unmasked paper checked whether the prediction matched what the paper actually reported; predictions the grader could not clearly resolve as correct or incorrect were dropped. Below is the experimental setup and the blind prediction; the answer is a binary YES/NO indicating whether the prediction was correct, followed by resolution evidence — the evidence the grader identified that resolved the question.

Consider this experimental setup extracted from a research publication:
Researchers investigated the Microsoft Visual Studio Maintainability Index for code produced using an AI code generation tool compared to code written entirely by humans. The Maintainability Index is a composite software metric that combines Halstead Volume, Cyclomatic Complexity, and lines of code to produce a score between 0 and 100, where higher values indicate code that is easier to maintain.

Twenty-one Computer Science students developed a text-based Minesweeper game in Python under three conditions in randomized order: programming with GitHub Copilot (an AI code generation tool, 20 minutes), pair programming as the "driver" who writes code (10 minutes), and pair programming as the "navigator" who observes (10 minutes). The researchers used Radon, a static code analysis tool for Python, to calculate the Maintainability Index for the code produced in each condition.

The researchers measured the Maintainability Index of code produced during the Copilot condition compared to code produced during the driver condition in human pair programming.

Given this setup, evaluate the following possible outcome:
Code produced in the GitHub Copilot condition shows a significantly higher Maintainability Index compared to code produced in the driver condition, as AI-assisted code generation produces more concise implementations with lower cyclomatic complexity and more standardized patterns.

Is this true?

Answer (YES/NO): NO